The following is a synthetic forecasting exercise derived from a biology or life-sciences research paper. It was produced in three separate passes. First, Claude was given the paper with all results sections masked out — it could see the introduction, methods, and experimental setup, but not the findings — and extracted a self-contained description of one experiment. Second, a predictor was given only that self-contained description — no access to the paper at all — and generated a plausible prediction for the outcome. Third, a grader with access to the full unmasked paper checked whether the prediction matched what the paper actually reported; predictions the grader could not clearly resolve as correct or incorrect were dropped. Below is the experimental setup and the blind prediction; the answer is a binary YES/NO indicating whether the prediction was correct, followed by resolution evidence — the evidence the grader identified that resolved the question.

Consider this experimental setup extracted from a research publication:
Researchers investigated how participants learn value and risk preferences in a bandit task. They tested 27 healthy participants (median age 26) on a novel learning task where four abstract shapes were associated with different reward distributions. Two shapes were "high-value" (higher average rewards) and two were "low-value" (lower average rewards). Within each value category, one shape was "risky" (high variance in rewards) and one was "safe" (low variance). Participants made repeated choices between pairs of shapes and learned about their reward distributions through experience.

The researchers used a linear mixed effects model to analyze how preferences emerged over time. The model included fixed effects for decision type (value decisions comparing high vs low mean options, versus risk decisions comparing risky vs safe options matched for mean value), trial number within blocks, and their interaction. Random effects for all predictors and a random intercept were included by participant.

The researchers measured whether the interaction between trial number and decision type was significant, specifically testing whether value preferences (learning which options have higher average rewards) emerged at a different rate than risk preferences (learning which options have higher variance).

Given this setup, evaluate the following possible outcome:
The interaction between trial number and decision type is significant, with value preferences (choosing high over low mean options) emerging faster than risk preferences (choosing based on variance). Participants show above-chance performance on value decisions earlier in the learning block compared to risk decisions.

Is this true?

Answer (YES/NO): YES